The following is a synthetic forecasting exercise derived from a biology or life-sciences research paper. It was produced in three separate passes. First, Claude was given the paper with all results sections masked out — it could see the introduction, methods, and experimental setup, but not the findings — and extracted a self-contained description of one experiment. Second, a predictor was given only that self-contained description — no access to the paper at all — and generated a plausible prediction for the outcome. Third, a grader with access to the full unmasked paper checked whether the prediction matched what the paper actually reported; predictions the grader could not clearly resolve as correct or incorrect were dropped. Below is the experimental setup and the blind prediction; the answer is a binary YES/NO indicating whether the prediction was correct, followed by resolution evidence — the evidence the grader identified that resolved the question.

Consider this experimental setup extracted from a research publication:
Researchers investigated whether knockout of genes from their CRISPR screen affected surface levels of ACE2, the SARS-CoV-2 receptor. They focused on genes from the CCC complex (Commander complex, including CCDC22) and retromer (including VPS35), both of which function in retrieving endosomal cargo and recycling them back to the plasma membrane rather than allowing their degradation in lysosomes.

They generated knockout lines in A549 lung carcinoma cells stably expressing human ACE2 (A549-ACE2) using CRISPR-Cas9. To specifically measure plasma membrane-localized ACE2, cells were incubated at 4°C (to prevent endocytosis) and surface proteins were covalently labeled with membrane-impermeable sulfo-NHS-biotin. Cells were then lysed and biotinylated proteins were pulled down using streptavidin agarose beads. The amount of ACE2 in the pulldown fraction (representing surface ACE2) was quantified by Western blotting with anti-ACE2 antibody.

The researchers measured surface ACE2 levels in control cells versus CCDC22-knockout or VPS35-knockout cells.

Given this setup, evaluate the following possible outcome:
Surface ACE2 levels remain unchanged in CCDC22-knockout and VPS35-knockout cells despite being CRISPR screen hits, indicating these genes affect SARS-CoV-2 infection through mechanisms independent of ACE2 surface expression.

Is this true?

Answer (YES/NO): NO